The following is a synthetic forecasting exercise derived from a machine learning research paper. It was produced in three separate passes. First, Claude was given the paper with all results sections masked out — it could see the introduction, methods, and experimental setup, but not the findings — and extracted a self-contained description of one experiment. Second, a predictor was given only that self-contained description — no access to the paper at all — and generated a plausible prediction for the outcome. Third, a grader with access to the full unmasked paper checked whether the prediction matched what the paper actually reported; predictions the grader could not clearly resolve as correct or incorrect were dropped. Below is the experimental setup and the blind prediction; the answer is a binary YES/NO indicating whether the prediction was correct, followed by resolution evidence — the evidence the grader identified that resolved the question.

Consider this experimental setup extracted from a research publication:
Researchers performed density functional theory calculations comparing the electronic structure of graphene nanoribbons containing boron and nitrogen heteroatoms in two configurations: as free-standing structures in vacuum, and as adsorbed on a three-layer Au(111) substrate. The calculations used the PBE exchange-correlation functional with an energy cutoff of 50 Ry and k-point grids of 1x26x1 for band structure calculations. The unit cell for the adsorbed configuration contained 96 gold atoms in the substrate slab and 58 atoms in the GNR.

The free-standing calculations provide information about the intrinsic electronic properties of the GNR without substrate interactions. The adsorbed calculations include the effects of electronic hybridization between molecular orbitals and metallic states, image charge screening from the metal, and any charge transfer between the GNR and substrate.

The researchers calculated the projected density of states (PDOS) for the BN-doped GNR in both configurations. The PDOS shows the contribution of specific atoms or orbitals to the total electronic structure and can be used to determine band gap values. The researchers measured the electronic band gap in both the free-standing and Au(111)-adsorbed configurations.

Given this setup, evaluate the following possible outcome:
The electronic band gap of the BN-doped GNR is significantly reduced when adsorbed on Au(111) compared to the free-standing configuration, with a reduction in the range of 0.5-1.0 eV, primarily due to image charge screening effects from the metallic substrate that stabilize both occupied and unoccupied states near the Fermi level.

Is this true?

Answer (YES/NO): NO